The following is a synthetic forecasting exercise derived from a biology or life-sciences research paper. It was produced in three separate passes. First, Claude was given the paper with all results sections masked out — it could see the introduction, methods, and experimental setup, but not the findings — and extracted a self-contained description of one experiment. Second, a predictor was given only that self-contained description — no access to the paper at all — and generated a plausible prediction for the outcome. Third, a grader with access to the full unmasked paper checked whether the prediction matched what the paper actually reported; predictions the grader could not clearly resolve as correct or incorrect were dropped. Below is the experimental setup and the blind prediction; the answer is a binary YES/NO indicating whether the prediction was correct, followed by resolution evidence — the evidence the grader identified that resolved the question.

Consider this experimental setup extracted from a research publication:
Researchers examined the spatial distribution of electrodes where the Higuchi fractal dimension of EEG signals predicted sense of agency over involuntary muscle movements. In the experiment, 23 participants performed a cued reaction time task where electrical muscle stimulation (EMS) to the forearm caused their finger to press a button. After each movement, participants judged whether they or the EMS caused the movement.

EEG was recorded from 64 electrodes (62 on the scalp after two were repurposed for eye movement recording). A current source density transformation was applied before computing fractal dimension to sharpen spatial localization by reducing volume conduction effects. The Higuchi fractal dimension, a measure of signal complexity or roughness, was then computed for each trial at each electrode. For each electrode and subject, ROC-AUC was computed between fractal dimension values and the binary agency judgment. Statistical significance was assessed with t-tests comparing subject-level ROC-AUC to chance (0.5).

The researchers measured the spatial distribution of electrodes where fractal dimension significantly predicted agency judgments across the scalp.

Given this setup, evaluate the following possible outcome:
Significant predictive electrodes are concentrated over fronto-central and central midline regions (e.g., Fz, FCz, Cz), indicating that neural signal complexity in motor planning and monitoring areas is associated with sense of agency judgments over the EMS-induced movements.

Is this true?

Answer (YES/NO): NO